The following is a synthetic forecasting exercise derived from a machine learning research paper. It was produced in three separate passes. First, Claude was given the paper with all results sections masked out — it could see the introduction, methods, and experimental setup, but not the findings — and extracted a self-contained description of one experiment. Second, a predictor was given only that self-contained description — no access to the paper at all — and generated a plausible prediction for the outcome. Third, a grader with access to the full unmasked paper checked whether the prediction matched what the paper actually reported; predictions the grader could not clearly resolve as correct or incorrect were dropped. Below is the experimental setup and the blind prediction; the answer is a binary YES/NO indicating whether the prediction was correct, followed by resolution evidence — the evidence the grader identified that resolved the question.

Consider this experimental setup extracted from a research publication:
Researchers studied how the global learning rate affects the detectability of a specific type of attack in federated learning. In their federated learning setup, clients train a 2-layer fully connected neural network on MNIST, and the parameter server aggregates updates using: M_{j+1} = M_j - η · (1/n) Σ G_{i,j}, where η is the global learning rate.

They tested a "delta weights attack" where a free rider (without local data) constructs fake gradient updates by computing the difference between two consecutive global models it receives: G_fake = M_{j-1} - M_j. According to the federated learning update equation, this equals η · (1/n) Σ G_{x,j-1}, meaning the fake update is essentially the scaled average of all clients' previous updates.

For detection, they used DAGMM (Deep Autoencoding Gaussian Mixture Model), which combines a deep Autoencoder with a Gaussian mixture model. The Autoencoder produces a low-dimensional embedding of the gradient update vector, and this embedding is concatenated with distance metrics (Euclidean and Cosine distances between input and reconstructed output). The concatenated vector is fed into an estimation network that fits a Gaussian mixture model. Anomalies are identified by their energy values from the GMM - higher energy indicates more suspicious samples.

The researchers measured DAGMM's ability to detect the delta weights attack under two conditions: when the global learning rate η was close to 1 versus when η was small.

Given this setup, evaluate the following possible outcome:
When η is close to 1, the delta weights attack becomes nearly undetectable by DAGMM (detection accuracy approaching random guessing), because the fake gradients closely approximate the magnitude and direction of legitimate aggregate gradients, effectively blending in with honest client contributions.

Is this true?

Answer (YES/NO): NO